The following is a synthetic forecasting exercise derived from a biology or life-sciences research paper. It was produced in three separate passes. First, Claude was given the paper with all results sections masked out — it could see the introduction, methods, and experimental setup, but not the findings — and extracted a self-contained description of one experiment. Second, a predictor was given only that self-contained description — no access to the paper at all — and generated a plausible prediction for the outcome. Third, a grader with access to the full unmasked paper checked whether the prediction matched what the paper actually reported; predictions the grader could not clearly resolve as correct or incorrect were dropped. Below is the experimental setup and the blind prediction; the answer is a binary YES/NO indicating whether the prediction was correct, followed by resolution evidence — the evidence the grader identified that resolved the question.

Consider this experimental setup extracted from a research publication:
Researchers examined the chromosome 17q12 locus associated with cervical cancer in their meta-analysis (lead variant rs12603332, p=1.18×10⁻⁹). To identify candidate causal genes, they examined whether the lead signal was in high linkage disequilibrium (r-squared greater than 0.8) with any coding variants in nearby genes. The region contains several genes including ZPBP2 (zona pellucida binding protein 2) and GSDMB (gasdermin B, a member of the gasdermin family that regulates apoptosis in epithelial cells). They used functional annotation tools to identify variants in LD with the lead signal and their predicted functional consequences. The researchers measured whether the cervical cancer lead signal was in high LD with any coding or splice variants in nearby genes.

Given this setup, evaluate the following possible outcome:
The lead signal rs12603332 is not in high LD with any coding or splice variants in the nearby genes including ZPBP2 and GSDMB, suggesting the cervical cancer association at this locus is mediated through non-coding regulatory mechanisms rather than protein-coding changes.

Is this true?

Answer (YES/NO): NO